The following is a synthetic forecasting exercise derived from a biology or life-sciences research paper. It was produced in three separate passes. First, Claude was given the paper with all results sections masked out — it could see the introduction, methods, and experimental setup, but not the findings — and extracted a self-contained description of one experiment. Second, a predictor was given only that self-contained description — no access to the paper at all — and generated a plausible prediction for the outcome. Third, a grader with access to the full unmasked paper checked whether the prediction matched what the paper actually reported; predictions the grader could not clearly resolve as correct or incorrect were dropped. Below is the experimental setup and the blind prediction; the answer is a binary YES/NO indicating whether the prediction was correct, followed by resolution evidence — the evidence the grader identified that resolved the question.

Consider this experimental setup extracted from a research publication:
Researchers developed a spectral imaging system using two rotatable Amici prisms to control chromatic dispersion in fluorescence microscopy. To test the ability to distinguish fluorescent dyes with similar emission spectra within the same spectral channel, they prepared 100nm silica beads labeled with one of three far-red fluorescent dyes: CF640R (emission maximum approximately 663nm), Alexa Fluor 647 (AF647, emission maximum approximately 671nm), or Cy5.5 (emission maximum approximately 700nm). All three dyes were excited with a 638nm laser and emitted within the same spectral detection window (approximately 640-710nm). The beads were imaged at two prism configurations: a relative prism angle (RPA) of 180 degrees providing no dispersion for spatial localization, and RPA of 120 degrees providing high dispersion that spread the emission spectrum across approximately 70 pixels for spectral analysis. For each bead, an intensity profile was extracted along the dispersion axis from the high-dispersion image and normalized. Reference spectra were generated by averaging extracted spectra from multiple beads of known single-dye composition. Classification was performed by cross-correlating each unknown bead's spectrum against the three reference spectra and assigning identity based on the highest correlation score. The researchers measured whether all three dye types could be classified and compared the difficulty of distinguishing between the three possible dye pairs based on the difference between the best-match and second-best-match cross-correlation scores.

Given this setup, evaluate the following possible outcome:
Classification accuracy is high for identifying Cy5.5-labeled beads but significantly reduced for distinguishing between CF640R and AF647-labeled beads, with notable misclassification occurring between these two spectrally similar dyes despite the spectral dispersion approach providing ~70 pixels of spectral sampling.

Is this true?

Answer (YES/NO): NO